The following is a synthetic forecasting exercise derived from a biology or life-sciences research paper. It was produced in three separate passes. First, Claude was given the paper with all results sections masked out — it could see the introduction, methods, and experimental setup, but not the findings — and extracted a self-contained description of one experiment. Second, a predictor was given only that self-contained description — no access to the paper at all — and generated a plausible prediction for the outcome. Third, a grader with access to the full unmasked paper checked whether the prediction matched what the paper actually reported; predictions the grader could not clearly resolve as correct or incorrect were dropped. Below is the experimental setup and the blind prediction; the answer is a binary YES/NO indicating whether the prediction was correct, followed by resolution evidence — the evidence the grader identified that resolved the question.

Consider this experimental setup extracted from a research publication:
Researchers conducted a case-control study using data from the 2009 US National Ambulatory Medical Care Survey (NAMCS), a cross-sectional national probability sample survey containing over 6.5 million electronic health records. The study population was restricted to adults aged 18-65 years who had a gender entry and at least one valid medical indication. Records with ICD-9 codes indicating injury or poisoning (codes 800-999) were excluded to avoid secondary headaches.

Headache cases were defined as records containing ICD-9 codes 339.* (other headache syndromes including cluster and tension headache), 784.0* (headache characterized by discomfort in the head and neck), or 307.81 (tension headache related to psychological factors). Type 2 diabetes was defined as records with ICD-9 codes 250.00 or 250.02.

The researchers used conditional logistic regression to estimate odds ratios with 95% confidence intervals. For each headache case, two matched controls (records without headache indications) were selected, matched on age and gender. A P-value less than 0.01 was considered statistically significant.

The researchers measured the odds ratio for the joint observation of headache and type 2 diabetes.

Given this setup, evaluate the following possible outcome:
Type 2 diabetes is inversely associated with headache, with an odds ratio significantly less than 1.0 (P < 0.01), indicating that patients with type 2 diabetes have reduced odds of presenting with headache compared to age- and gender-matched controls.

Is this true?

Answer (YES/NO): YES